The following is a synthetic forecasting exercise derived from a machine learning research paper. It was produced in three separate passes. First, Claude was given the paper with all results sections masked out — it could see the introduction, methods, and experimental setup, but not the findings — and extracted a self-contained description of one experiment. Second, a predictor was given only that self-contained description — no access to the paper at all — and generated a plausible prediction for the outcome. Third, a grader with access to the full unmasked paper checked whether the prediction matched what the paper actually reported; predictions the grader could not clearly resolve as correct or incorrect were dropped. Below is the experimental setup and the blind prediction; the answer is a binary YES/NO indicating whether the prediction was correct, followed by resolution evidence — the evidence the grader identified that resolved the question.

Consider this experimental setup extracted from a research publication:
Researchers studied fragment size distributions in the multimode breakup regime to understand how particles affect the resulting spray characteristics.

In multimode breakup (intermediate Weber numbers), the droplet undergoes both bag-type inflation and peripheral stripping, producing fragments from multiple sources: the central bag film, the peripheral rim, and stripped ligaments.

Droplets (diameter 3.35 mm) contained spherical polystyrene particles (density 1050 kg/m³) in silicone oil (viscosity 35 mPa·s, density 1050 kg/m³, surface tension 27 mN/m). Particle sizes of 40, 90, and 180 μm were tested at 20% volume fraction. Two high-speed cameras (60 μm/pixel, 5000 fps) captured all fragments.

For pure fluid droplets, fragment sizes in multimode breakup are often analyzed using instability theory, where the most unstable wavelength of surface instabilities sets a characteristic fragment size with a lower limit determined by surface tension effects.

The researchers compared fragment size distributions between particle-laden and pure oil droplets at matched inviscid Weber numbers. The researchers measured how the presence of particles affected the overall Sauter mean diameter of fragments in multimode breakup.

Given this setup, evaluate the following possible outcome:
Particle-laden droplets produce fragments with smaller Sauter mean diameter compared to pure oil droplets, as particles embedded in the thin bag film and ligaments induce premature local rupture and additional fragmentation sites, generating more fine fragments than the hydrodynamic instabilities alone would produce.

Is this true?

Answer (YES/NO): NO